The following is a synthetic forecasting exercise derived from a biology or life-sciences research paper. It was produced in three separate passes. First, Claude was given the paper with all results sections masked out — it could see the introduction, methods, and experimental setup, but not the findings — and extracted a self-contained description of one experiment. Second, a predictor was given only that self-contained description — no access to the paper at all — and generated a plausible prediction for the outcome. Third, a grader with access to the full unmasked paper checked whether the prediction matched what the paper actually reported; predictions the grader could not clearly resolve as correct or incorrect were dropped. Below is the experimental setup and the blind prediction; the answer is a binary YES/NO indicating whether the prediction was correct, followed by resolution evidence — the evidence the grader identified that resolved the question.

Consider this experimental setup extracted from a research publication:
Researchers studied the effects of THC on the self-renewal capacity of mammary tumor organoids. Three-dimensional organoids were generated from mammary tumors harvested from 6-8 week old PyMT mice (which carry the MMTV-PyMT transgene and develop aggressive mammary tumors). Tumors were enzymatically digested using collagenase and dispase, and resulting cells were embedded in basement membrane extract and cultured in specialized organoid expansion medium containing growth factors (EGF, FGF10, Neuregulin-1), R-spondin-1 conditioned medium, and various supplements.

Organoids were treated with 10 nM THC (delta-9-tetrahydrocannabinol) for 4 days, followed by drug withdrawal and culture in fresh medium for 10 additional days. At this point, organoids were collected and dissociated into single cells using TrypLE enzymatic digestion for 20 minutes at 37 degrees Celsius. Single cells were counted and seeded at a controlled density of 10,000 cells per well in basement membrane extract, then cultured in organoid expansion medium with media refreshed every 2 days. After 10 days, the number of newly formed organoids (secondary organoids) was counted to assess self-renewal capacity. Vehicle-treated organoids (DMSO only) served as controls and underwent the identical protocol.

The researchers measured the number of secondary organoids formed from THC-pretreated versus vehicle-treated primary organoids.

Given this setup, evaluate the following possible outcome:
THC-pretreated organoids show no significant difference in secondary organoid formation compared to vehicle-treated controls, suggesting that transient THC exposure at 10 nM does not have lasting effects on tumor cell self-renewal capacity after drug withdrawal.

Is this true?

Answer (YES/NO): NO